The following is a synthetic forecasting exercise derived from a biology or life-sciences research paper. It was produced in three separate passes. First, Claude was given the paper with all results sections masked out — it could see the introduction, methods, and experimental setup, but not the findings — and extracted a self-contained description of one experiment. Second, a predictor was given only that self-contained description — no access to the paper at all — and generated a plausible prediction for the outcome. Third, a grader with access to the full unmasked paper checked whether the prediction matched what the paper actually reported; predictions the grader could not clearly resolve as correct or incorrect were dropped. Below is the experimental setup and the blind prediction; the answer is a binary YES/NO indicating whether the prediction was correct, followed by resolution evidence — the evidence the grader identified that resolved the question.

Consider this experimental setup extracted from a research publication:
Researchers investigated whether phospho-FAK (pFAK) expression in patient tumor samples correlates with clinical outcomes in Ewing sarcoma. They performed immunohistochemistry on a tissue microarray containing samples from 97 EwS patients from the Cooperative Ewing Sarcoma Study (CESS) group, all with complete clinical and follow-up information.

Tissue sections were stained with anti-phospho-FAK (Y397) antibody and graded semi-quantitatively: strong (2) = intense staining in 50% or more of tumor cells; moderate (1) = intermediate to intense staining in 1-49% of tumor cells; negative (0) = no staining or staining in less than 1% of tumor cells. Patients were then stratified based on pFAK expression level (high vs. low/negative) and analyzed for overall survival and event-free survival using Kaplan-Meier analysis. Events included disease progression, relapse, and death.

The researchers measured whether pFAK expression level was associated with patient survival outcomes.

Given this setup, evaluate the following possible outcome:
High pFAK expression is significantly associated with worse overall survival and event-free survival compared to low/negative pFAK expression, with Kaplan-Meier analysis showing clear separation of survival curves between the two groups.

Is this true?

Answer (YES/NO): NO